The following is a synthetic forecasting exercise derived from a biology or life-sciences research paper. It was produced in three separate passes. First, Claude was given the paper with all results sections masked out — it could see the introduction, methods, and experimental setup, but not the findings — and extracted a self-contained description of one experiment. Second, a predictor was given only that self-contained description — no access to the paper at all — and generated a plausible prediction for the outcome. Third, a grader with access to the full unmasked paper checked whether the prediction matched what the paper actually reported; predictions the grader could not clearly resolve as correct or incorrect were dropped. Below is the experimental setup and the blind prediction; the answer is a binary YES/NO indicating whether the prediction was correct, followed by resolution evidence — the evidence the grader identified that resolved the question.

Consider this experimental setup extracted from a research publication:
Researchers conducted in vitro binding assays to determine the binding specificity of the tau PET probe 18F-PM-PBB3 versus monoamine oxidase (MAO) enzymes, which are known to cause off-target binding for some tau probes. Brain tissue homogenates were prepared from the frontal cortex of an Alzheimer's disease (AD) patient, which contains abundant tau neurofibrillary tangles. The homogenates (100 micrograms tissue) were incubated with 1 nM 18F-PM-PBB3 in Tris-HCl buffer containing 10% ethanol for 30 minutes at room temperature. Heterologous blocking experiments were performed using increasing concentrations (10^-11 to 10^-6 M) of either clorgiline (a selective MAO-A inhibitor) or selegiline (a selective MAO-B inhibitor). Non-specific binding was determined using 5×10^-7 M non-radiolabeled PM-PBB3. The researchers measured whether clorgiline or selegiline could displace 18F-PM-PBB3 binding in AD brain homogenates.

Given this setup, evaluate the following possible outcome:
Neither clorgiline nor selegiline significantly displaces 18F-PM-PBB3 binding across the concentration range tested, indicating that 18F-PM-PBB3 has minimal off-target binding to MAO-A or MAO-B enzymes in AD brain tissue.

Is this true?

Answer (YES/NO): YES